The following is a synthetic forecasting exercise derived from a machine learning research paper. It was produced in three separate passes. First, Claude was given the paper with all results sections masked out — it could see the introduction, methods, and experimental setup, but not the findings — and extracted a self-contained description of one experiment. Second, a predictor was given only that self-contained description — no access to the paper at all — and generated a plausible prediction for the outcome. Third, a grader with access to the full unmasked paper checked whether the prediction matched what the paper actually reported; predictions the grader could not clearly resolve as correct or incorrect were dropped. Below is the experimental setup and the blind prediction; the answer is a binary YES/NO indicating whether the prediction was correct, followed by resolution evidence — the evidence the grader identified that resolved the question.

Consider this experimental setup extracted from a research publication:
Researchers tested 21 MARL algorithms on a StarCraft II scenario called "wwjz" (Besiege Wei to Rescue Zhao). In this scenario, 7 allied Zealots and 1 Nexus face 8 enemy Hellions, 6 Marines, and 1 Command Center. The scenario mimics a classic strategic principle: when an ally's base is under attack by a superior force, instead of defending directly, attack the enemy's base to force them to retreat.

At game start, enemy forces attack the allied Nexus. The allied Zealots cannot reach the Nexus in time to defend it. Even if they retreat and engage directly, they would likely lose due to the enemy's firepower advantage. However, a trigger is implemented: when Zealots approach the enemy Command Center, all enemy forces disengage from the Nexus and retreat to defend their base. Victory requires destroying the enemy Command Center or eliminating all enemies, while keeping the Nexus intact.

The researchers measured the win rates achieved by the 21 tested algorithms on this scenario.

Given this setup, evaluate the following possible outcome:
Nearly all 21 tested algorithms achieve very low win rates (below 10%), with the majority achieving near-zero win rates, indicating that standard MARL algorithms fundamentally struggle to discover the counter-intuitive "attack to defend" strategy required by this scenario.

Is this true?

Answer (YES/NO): YES